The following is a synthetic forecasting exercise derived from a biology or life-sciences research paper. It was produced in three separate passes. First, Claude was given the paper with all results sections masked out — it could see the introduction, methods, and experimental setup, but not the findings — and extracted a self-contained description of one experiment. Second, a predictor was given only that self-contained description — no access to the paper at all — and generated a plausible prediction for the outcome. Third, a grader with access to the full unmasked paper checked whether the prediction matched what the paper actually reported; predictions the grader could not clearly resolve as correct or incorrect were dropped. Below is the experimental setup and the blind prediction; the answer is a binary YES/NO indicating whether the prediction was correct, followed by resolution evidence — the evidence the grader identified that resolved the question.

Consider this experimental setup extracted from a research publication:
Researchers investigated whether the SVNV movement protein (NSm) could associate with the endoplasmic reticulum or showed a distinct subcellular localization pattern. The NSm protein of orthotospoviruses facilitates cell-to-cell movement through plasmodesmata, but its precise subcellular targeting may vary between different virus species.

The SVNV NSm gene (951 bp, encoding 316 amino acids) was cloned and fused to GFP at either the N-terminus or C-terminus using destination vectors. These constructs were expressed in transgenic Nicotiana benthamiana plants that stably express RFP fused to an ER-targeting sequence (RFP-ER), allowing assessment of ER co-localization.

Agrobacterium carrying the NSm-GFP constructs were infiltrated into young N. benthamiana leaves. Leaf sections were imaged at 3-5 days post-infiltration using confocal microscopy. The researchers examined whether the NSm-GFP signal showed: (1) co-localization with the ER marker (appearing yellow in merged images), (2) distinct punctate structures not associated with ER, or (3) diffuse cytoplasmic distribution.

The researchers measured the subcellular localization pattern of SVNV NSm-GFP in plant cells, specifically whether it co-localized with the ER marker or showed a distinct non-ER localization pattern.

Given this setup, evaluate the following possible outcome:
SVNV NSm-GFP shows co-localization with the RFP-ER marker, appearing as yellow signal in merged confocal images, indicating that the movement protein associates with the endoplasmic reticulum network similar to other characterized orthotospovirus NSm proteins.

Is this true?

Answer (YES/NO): NO